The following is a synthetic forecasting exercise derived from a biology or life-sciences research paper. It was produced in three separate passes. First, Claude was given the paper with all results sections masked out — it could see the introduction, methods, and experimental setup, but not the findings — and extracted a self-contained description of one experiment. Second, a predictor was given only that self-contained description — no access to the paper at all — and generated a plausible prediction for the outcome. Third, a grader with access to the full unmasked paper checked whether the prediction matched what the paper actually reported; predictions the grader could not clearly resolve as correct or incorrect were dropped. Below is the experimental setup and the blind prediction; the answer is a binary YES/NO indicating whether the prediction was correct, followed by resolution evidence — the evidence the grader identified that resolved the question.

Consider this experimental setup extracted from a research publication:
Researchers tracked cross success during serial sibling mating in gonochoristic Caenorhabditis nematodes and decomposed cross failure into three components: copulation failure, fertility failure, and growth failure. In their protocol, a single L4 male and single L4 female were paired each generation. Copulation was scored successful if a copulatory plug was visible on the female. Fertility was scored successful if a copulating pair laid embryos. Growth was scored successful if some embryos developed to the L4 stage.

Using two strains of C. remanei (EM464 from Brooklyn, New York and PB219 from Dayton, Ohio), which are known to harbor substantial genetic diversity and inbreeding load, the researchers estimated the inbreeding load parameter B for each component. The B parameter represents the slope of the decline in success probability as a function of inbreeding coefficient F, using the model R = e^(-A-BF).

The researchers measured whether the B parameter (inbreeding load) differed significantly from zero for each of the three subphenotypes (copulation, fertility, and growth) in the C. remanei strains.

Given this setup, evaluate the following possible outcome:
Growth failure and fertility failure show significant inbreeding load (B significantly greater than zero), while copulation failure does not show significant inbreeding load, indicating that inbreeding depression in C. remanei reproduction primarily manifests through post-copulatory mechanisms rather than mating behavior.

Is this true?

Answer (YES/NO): NO